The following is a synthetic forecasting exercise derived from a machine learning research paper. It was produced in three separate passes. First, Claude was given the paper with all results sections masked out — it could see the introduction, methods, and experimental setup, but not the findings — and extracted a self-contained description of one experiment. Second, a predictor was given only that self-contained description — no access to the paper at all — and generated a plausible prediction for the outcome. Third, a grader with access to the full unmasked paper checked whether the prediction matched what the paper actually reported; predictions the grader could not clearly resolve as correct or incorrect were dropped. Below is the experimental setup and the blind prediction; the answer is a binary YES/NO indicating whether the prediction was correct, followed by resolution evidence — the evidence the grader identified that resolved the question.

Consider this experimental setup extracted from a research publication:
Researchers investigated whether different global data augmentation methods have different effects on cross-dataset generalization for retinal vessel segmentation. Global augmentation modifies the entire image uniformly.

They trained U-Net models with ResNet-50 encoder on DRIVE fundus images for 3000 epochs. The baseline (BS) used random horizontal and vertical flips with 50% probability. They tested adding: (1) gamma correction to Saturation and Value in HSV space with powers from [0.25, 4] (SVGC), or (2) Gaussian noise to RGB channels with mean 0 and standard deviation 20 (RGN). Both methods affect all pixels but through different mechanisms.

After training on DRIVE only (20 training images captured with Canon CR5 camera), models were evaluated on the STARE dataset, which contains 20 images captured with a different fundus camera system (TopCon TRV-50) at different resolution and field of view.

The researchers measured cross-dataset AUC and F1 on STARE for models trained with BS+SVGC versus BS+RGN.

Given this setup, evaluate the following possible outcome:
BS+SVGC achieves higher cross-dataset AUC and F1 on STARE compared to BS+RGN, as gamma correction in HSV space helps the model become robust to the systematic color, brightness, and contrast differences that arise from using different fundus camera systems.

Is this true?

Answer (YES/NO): YES